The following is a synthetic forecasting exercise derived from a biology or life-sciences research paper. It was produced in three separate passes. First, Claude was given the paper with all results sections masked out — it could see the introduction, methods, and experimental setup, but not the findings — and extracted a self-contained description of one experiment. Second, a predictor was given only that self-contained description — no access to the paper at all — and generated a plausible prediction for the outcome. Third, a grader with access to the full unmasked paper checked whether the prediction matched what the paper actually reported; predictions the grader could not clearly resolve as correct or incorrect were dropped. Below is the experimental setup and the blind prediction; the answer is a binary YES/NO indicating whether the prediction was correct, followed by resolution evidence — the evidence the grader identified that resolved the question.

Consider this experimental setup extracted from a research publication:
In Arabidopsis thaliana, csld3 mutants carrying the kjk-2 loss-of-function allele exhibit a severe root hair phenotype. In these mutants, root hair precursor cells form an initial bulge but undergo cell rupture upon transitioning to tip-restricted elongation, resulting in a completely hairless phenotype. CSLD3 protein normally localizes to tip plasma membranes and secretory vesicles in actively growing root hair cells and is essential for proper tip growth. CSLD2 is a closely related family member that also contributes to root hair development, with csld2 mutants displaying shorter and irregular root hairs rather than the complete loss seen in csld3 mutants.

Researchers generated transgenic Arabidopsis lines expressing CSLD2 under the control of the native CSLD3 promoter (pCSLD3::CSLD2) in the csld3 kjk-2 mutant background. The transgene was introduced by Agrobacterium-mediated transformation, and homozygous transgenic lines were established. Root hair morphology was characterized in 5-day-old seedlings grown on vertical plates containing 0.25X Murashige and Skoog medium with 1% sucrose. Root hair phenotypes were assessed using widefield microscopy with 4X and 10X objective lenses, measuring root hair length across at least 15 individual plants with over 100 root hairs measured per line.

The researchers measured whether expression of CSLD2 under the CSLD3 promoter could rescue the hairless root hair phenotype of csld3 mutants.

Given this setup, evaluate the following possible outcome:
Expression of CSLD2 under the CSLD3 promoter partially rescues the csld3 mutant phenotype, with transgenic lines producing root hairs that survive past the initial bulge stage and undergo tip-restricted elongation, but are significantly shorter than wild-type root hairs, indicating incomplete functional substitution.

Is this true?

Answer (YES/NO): NO